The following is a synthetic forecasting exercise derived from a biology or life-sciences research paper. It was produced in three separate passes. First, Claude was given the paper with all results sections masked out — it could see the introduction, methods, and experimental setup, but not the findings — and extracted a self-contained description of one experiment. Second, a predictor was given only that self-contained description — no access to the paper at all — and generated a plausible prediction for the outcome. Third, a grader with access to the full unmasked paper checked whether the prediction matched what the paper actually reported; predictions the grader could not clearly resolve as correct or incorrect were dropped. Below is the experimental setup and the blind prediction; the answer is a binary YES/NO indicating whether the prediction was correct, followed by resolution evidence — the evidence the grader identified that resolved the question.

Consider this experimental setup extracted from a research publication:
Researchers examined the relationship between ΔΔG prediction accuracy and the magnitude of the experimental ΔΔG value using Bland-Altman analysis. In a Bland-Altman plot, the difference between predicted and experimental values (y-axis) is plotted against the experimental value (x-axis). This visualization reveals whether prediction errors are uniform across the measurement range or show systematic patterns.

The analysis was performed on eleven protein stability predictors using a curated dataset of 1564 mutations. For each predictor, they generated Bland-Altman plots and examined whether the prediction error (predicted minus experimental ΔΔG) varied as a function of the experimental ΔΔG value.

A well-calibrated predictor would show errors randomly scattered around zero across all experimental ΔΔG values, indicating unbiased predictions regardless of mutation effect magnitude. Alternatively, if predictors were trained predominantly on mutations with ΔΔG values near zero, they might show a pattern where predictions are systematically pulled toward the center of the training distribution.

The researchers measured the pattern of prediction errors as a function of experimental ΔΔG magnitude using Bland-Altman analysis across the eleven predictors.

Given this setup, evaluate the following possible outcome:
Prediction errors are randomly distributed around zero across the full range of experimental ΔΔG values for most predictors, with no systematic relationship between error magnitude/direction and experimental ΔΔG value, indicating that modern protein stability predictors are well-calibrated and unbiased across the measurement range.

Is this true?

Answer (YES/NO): NO